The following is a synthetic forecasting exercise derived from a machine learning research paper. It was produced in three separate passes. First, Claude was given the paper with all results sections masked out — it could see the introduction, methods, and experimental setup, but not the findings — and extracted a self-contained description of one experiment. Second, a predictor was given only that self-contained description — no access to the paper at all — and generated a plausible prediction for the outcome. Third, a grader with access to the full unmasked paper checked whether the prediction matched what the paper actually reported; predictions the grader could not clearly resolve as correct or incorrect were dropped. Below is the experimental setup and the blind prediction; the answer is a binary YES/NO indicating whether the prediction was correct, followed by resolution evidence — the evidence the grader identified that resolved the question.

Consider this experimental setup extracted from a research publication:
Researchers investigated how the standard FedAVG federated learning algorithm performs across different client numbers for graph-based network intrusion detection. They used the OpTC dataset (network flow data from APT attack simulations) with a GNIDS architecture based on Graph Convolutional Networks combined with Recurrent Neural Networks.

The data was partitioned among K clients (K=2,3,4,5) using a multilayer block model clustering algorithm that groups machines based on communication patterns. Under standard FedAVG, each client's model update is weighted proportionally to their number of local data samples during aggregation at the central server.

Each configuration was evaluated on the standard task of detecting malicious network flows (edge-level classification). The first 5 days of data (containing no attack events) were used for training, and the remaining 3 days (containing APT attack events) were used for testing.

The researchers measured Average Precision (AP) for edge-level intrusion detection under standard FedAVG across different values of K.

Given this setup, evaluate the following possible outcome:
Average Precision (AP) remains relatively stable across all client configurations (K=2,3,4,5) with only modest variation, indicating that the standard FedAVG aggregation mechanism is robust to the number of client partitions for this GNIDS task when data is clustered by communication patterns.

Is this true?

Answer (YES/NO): NO